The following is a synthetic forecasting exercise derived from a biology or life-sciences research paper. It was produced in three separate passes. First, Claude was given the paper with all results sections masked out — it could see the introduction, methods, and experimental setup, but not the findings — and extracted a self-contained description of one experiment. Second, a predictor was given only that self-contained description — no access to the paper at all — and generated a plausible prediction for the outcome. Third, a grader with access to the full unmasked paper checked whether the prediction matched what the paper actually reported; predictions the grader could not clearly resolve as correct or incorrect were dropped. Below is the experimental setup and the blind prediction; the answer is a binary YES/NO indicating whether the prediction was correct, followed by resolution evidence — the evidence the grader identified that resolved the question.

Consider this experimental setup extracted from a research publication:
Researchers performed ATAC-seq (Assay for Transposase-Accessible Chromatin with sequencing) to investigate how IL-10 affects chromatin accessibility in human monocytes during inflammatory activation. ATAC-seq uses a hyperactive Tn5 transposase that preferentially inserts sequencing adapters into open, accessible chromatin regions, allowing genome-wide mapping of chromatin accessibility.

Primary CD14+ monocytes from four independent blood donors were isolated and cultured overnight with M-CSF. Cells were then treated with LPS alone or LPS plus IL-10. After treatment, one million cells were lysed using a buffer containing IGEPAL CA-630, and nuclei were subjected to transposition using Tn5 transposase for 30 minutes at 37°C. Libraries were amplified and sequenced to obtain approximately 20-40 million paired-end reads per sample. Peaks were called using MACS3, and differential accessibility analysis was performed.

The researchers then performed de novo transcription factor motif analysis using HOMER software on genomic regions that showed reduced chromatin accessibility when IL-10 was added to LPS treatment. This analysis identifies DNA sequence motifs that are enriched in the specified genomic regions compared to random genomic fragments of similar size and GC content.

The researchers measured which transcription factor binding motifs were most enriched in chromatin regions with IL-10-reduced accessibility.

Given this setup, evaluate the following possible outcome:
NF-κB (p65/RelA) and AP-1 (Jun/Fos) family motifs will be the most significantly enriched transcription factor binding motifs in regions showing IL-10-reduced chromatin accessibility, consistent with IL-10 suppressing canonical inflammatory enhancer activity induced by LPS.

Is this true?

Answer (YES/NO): NO